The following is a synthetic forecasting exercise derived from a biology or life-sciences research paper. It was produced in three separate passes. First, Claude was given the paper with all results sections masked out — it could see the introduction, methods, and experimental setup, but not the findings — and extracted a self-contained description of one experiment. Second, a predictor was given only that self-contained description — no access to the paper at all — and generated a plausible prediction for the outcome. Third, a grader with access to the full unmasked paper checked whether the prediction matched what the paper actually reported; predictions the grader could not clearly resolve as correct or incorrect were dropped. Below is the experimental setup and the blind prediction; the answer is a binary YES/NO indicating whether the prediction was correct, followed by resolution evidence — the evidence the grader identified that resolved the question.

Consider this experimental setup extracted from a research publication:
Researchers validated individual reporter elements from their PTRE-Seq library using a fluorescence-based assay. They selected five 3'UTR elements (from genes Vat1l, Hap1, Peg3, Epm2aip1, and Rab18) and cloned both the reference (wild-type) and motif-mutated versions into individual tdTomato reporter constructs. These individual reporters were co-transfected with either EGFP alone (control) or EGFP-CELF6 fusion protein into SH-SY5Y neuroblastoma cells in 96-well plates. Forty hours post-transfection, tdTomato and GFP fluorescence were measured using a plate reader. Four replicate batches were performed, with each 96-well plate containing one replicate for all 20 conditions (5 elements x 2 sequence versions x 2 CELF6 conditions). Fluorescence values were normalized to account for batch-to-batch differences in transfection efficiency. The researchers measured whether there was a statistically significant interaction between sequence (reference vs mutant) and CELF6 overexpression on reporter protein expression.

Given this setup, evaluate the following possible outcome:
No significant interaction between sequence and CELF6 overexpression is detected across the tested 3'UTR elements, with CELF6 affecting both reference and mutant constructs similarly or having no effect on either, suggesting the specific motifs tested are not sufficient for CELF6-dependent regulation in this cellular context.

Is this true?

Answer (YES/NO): NO